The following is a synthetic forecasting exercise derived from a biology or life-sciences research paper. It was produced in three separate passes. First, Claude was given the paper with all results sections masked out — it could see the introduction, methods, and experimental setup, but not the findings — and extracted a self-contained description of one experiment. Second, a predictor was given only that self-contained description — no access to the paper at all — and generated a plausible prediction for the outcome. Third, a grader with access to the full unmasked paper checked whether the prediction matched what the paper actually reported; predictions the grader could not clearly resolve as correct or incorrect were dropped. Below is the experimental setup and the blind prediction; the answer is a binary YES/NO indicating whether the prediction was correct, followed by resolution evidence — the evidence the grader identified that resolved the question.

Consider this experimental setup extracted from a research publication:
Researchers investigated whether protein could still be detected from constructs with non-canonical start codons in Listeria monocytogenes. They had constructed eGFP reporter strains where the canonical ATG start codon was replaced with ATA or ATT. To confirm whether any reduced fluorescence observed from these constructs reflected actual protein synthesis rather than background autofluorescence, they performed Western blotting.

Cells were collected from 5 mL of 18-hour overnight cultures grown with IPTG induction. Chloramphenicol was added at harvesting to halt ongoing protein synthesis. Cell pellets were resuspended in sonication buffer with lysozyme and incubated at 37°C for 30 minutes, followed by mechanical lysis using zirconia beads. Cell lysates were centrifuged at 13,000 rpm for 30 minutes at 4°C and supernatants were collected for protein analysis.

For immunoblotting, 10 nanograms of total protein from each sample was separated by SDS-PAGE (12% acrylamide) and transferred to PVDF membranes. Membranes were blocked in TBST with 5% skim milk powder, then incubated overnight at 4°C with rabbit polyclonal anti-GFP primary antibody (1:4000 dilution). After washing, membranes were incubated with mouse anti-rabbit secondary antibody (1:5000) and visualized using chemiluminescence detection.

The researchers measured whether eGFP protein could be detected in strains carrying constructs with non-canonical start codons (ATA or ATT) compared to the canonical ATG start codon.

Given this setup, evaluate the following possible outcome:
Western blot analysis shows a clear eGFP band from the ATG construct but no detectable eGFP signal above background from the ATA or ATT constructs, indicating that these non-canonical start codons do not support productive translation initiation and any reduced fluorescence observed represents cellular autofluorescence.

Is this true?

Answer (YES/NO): NO